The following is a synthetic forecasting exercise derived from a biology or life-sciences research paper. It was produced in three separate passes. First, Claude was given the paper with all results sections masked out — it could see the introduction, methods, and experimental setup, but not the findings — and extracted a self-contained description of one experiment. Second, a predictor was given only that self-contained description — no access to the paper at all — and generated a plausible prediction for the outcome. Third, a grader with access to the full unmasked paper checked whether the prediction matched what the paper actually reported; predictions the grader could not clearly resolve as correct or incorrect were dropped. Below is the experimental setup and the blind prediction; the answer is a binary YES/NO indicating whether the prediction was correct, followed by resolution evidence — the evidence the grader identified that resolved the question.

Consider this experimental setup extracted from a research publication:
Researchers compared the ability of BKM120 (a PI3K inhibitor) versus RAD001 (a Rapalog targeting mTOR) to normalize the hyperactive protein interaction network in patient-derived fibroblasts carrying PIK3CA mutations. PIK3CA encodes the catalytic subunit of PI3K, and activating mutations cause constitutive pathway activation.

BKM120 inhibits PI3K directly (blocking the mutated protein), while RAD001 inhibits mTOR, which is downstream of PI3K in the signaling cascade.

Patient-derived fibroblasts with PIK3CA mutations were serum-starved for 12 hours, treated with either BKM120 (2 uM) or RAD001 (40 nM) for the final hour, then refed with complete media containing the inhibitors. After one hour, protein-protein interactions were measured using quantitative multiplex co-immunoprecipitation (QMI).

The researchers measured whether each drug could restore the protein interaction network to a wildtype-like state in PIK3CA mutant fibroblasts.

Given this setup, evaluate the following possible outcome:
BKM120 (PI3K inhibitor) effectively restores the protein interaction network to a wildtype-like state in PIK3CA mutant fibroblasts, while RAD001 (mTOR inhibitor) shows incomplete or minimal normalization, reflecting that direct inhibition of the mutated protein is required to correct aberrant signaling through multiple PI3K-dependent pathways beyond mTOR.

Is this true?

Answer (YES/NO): YES